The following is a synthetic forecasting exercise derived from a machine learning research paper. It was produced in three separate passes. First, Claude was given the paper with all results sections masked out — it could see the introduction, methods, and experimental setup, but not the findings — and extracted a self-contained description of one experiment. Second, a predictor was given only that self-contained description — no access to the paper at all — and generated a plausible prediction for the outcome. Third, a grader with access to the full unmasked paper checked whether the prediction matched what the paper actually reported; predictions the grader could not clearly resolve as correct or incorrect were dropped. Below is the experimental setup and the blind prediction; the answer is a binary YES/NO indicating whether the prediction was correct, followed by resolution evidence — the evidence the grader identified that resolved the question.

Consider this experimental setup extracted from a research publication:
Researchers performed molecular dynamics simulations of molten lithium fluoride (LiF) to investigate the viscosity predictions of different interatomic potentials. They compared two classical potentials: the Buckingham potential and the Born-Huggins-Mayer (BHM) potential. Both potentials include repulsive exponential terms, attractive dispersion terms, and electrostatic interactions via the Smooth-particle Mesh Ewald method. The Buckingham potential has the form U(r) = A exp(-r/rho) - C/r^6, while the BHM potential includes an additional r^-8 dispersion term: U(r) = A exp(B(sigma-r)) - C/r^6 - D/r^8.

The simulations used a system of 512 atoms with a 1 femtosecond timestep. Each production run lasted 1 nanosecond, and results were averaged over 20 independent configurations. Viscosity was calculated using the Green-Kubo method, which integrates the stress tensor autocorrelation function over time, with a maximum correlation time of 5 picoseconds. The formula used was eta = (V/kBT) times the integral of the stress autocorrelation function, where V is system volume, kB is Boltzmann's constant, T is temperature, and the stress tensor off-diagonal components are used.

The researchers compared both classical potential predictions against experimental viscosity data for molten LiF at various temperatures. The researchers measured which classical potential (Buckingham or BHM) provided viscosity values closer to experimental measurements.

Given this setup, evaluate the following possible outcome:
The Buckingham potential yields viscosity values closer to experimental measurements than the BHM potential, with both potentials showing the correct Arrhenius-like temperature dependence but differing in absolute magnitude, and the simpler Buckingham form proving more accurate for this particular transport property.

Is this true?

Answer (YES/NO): NO